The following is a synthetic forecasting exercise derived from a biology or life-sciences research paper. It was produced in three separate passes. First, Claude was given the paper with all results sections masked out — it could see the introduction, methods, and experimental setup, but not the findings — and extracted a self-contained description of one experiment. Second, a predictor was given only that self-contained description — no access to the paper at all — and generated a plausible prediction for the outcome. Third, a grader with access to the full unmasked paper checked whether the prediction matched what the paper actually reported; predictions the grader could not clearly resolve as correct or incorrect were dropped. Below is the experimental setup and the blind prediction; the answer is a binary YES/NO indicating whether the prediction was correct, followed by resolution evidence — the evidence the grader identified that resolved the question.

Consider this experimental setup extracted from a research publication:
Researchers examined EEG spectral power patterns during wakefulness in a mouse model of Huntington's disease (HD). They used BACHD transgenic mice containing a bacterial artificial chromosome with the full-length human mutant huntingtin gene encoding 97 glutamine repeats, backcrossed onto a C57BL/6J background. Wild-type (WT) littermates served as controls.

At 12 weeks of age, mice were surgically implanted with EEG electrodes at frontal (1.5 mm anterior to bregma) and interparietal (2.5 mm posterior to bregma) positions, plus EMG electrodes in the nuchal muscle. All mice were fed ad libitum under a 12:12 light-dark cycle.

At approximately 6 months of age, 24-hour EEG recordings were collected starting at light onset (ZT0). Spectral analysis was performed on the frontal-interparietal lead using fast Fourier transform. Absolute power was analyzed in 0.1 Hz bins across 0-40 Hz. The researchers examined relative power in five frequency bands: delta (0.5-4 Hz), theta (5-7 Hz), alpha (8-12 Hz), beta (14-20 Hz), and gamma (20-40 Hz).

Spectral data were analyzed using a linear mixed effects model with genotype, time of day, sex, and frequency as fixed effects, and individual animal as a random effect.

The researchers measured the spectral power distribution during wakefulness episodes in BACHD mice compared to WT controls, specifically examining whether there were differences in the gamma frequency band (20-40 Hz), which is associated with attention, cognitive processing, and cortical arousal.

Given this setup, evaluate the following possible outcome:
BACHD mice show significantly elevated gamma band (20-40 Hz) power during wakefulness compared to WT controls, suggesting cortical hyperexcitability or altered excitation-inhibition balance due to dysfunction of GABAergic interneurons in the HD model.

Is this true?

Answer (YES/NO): NO